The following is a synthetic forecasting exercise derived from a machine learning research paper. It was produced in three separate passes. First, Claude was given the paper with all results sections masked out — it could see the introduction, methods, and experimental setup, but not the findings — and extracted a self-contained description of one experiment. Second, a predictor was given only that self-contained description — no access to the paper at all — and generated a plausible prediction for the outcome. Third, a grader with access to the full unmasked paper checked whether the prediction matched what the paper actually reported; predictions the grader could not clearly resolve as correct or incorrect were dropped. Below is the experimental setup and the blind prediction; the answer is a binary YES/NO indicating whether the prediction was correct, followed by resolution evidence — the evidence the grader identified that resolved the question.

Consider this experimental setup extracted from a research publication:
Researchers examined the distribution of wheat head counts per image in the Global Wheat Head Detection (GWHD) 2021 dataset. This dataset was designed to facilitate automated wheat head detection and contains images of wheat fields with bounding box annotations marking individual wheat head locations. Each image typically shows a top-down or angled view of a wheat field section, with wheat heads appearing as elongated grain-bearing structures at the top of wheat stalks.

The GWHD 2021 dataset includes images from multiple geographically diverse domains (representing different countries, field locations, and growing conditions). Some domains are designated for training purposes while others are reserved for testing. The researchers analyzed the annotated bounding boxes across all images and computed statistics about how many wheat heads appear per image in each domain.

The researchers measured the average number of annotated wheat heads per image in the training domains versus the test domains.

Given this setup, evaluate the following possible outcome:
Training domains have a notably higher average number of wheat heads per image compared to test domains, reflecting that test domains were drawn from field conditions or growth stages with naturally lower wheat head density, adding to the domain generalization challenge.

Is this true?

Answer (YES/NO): NO